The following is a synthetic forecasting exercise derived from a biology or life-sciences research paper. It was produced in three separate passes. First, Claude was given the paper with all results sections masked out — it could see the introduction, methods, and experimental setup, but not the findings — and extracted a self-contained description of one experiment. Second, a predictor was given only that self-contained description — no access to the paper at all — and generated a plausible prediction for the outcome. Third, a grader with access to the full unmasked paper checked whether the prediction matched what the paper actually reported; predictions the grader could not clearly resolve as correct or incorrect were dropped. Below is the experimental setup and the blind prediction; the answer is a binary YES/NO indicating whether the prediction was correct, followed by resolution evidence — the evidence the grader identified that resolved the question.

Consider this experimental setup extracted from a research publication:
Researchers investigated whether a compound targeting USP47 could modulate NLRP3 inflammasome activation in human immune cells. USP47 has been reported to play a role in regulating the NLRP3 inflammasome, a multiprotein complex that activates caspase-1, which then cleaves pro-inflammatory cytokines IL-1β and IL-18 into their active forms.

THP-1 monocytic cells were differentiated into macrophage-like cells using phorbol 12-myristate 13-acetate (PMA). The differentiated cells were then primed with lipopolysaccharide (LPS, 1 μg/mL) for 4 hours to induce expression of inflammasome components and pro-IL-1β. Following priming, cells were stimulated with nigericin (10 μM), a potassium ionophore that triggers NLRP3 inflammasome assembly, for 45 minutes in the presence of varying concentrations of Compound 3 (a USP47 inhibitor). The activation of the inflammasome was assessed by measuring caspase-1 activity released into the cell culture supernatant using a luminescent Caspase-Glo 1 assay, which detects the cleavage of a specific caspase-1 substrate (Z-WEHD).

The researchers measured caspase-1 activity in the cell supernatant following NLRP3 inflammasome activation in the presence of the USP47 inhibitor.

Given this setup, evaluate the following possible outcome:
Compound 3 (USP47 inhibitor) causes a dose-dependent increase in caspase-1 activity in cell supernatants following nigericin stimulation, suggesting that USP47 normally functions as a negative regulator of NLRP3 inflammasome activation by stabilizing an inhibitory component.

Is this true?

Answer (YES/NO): NO